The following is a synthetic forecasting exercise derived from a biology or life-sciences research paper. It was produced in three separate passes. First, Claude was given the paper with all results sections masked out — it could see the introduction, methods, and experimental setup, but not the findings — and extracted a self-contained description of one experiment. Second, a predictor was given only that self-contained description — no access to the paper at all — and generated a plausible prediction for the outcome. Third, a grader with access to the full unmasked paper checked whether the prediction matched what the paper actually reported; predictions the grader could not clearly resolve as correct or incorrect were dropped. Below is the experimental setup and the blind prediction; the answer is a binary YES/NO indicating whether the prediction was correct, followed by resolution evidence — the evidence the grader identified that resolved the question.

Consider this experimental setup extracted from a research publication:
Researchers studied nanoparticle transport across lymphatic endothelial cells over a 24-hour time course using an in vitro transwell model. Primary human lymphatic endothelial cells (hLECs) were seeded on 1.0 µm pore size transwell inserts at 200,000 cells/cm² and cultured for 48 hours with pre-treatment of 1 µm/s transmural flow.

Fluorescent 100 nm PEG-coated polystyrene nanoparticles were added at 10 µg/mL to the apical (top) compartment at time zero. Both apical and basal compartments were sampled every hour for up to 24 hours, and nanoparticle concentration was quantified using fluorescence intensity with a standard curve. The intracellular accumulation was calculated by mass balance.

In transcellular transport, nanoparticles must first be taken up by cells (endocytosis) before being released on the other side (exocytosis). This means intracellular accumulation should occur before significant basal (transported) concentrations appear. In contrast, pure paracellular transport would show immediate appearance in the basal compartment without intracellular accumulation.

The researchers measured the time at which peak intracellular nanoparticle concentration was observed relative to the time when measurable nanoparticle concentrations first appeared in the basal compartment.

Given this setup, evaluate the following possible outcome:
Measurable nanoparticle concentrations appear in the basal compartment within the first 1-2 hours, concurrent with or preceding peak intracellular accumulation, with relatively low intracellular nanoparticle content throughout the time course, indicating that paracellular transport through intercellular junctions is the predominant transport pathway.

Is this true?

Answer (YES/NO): NO